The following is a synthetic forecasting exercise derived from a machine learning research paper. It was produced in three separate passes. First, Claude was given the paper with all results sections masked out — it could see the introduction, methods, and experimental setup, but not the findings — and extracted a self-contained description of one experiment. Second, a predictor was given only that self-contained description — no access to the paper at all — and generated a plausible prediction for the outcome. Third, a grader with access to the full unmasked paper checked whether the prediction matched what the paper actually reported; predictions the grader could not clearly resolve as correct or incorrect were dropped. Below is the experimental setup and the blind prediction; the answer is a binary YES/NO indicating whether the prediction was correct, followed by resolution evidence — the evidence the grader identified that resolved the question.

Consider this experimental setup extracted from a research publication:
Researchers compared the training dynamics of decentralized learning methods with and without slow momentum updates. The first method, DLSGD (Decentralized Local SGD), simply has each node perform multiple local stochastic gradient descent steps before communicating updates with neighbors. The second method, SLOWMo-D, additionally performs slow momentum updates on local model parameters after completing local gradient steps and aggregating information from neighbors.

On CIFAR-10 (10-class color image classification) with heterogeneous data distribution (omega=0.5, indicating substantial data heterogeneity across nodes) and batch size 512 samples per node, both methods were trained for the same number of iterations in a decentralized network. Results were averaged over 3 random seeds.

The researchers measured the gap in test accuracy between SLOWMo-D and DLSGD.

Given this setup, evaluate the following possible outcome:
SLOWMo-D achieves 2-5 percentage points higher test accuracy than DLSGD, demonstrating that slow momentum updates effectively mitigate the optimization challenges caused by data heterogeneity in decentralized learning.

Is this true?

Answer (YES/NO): YES